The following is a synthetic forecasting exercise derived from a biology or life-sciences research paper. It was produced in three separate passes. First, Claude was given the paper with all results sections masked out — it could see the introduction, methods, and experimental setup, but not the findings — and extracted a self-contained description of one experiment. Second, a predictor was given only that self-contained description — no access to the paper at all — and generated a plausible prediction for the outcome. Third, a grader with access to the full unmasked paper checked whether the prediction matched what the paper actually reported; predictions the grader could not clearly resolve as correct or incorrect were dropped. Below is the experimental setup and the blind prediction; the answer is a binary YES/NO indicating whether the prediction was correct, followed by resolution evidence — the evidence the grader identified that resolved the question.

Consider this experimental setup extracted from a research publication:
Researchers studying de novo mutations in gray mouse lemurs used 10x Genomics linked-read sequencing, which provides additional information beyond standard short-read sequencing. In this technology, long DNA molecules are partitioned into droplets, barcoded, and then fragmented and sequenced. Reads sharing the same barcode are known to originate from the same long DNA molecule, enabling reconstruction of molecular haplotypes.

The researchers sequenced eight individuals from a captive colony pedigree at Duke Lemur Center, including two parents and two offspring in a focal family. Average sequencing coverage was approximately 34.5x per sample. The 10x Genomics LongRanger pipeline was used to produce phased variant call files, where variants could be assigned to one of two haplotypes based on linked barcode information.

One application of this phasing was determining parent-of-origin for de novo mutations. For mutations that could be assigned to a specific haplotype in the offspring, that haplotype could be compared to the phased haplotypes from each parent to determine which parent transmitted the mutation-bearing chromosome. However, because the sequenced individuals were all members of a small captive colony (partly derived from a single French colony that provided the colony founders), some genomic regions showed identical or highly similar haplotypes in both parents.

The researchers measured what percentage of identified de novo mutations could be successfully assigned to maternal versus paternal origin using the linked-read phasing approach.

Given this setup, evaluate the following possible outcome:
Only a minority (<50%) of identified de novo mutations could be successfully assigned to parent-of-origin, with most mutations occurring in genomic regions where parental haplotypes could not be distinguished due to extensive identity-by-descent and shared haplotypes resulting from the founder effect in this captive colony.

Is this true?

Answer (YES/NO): NO